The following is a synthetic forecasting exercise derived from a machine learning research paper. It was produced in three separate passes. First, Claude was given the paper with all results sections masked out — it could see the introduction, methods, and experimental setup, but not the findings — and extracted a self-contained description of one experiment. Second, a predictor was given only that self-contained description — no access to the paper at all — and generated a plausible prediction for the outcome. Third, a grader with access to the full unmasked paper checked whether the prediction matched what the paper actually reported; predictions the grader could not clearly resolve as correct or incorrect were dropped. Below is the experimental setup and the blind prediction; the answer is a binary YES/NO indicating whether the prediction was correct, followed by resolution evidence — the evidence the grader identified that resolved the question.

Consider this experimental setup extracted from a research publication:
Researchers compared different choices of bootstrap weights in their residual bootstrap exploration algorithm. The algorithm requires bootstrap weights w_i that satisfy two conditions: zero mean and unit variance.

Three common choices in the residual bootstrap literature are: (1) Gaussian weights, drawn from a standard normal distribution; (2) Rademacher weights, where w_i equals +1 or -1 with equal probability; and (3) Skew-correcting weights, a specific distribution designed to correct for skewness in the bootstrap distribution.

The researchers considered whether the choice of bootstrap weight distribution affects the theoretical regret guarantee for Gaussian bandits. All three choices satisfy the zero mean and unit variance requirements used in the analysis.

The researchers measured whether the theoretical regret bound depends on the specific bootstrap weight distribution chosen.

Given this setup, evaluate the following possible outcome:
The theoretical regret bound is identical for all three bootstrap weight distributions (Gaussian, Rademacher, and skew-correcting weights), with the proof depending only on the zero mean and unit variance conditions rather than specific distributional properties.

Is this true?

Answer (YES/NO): YES